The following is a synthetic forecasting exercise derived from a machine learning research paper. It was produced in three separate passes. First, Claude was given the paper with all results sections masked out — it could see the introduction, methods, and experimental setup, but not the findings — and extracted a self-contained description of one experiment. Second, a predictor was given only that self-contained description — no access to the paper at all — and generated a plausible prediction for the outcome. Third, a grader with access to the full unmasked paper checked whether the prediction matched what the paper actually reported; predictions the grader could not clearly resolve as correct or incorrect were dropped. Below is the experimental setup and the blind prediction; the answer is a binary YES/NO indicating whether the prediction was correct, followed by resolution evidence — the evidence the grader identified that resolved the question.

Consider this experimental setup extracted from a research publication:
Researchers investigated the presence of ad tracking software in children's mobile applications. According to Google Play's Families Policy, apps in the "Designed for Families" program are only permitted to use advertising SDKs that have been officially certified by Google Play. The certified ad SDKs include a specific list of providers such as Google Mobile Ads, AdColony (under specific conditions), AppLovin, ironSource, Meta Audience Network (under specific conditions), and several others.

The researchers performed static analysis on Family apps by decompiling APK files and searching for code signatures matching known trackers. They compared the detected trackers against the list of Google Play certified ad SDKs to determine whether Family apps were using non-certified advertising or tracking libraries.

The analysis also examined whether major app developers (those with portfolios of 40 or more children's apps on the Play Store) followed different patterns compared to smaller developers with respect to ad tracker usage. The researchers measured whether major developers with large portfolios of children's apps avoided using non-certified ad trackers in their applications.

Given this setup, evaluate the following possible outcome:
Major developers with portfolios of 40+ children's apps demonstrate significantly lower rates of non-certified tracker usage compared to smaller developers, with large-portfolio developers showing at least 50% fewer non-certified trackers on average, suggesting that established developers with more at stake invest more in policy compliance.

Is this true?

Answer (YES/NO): NO